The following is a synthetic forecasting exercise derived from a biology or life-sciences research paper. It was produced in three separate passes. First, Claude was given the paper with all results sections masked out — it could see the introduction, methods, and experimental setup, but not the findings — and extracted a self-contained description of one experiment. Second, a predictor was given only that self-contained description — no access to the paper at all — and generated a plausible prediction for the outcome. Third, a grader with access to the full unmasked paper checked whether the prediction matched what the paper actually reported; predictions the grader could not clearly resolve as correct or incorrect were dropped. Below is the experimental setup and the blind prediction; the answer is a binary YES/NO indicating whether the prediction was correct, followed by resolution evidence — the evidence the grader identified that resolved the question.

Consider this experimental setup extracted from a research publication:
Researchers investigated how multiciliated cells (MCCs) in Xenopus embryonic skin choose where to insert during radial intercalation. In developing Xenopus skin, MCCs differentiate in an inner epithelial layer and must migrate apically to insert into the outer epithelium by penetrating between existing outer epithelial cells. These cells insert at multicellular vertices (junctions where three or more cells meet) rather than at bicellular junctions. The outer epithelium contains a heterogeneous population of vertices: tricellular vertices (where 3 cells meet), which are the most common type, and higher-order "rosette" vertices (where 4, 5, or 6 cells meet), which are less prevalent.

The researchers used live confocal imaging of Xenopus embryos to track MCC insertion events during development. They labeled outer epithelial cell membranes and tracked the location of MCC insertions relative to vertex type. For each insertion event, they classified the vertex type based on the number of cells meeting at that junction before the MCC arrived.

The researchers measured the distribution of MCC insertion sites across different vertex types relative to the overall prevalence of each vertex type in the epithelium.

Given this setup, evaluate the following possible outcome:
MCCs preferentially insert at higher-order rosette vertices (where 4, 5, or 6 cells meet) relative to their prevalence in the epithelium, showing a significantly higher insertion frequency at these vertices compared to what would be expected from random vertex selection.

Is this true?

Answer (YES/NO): YES